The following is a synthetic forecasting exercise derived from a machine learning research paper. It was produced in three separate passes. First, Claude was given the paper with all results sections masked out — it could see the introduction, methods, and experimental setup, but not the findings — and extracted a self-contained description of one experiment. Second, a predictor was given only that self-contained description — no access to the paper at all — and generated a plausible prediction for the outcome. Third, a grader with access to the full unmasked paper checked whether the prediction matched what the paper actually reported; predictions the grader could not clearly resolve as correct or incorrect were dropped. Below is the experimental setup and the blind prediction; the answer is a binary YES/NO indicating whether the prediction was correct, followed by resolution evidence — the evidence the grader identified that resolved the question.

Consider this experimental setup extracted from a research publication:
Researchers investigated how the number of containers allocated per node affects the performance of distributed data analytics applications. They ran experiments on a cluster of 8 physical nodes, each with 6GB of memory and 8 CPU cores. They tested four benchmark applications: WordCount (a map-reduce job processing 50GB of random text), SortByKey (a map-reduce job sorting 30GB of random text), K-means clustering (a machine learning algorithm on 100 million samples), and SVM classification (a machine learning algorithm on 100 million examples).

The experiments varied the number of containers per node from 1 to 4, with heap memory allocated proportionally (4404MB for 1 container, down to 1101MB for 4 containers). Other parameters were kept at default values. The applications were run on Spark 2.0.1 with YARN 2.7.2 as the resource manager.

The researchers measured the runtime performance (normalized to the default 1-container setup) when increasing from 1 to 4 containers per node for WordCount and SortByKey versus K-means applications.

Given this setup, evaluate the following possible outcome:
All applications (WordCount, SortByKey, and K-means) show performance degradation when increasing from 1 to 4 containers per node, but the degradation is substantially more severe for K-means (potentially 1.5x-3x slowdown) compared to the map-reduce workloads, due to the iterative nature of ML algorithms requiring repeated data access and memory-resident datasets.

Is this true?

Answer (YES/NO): NO